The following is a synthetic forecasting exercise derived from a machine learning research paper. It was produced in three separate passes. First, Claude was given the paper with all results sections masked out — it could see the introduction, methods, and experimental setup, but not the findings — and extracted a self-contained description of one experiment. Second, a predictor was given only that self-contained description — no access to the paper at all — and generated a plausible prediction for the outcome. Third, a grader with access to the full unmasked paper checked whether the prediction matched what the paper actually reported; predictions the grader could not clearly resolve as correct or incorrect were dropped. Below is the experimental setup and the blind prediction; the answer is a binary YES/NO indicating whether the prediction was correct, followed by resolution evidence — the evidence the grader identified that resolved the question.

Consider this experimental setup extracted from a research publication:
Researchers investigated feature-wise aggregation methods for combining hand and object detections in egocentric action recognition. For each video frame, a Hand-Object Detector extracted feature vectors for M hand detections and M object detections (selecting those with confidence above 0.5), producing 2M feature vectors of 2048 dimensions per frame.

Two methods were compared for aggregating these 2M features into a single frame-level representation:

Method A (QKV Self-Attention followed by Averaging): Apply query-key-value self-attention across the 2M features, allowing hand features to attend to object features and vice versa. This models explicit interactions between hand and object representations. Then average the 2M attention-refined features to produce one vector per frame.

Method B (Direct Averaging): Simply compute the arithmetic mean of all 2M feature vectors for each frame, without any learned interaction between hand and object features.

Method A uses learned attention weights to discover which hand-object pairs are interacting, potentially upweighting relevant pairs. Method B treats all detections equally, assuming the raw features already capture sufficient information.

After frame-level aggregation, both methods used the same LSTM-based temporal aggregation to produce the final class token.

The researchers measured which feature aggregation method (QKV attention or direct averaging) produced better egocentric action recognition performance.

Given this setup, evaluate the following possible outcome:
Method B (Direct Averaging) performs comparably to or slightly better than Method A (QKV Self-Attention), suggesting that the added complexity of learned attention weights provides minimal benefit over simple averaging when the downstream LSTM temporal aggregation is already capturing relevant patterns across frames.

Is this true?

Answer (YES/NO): NO